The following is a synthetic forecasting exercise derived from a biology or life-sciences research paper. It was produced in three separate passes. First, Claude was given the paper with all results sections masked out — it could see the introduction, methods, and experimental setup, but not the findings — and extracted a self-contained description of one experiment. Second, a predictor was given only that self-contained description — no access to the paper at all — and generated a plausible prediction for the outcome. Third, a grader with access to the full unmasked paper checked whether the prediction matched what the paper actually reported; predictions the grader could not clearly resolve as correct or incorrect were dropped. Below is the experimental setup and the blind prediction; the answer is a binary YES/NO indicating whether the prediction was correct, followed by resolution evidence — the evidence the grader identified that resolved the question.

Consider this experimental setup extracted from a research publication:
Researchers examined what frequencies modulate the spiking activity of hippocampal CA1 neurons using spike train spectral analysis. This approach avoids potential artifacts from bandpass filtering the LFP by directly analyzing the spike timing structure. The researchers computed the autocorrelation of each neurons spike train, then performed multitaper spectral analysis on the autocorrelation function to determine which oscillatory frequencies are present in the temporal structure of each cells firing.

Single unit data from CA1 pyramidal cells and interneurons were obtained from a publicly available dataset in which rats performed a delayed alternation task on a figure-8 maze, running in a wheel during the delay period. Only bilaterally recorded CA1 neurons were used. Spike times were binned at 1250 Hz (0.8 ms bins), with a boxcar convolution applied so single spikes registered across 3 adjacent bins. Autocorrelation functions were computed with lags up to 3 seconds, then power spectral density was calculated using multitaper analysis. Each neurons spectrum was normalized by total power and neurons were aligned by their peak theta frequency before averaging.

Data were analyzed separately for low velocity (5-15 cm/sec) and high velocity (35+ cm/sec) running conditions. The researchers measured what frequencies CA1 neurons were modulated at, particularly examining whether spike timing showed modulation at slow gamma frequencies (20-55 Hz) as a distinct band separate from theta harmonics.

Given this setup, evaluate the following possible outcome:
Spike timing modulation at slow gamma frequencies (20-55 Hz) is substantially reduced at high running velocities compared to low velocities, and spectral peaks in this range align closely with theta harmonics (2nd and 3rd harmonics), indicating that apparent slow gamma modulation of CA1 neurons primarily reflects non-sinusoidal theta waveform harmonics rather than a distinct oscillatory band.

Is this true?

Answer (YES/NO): NO